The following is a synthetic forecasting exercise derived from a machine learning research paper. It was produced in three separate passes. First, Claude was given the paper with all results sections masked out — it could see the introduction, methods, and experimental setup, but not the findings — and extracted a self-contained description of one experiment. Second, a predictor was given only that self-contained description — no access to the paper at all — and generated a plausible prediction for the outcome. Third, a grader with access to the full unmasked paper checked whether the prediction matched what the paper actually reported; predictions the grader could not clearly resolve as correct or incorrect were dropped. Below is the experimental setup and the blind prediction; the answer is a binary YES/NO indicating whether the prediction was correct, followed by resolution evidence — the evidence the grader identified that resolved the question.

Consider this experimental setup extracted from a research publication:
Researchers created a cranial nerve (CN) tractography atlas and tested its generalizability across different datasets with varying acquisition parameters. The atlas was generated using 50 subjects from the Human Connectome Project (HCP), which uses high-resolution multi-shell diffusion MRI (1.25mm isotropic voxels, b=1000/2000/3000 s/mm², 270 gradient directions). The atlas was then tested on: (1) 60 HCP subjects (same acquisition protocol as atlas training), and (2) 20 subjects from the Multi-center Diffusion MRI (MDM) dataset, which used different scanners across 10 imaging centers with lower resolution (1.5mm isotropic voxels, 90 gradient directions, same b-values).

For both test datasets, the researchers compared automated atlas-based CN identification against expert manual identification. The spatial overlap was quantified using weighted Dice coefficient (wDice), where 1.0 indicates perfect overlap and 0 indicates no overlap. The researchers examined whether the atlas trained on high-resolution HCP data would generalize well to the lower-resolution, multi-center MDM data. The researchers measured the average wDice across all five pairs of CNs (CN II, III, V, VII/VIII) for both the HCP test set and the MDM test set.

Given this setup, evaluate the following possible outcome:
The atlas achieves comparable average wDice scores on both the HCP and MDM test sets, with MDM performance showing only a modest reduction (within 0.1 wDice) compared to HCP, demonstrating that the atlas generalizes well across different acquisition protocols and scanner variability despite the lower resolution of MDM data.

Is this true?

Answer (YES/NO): NO